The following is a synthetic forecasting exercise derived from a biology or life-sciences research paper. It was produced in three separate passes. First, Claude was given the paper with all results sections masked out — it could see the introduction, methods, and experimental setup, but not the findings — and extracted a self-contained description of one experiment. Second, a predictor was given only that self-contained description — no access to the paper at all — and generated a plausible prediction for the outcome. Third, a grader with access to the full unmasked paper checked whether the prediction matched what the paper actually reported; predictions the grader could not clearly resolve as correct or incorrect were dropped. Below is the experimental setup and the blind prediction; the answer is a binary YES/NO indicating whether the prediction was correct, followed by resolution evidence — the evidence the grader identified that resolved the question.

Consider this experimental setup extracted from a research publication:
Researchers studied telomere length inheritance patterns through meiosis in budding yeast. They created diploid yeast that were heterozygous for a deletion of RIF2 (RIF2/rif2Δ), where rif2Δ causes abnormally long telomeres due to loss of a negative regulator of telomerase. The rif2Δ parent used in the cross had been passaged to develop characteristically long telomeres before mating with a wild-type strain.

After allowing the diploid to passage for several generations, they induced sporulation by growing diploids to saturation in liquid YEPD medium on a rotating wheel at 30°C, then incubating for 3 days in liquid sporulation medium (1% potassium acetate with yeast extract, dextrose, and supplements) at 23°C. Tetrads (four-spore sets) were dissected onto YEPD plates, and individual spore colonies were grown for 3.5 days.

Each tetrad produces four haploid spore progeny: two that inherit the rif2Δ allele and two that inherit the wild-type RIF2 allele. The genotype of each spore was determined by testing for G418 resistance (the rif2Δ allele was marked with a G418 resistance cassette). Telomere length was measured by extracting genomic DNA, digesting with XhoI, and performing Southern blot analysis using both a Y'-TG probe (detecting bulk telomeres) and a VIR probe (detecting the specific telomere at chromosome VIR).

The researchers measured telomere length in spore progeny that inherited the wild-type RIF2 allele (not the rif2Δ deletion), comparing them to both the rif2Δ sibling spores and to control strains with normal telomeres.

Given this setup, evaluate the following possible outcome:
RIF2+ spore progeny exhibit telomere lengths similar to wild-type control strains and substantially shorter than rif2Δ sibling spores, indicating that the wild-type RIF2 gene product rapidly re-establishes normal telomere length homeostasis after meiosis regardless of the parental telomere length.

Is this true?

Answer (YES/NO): NO